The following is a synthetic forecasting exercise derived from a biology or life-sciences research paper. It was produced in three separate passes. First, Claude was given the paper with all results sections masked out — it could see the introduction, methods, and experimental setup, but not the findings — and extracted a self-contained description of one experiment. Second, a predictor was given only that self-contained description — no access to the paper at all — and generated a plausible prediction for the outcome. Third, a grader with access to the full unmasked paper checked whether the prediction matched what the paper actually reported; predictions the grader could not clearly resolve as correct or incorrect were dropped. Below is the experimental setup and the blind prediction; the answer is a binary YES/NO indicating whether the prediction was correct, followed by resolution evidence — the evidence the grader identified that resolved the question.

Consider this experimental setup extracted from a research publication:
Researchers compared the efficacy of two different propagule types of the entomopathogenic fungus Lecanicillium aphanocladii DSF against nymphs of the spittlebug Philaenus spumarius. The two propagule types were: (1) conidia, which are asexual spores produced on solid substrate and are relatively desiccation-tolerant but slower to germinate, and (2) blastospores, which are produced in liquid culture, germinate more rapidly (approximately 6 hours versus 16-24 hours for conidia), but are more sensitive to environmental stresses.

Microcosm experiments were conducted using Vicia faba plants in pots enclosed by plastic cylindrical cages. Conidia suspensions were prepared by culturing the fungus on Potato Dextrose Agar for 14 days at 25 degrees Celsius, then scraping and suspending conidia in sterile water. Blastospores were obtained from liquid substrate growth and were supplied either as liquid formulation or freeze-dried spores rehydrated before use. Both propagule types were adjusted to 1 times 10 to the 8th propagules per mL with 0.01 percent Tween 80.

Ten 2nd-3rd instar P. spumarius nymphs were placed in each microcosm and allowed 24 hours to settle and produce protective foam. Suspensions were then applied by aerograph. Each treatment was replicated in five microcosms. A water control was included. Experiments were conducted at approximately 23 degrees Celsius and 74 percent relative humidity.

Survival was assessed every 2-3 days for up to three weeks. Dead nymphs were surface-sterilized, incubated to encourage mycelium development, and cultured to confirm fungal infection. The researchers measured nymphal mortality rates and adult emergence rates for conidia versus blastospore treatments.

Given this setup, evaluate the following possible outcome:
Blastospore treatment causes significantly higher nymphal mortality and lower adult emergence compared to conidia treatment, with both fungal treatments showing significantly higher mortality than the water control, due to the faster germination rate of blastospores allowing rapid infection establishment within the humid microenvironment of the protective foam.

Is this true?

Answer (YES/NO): YES